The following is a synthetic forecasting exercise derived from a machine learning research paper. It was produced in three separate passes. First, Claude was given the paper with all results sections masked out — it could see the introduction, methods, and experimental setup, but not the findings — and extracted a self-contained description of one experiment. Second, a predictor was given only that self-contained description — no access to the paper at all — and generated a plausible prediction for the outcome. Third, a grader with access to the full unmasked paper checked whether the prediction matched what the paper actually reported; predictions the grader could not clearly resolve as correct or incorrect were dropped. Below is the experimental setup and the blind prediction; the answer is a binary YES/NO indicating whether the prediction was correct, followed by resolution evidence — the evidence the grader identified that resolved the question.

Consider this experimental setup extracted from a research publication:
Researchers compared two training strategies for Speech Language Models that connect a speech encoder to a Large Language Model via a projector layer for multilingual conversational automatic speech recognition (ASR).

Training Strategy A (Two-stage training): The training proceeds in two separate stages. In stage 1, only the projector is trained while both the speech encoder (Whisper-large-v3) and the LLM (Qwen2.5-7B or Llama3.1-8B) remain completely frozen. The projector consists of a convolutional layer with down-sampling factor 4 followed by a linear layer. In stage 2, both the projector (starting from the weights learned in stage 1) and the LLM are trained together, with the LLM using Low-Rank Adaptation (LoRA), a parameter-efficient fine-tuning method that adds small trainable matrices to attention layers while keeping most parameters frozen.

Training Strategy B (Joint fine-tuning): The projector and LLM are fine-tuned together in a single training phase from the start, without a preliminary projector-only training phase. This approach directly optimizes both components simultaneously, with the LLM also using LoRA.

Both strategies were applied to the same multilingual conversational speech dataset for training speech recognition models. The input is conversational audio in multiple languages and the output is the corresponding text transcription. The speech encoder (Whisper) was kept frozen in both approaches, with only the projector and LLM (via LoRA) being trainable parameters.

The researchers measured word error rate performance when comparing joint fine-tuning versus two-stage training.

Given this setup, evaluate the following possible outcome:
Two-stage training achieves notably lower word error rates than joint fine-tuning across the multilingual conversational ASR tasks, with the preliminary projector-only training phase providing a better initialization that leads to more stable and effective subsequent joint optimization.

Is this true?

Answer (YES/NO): NO